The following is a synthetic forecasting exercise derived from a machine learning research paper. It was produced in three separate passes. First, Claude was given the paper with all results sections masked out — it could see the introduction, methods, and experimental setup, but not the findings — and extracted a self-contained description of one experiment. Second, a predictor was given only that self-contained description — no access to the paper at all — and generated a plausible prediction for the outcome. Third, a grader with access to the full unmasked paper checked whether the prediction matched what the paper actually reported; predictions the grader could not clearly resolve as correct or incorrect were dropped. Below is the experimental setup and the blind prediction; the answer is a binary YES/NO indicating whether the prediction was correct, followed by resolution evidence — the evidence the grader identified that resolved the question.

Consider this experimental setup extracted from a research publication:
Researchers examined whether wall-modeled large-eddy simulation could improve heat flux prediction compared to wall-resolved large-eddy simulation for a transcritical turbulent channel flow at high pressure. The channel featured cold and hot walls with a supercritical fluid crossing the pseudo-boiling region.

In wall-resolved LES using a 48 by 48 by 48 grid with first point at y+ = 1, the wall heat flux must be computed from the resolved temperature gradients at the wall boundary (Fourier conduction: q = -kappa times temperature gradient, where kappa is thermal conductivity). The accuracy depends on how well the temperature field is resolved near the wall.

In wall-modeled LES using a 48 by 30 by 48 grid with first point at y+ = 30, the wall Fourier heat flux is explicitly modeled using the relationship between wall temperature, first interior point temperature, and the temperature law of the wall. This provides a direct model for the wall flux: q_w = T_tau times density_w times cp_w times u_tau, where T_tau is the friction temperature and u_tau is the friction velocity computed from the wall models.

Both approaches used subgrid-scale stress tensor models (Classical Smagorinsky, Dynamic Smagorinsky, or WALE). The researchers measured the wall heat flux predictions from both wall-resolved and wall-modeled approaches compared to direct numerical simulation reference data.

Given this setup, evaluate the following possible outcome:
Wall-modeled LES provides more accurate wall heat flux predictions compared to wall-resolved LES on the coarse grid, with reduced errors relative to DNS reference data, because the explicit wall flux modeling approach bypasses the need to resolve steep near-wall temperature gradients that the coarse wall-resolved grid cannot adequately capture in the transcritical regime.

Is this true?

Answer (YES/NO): YES